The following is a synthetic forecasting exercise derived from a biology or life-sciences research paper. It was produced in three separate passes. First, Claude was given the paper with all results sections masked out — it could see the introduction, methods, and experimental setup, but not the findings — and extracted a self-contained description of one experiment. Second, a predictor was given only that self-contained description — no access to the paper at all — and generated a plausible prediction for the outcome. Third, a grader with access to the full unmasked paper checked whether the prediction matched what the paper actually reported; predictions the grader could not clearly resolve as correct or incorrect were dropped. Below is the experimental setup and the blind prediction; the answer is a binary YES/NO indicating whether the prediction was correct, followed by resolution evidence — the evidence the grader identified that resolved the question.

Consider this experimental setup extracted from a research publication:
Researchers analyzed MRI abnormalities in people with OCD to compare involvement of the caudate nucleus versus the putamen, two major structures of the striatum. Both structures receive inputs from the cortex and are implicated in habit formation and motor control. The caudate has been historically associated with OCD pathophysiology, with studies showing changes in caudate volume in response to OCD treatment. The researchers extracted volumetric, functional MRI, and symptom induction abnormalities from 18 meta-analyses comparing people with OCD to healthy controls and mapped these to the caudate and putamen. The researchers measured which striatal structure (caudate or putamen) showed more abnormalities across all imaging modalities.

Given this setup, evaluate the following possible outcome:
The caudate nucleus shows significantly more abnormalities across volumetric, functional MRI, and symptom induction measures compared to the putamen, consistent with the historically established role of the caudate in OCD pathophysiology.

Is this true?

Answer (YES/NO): NO